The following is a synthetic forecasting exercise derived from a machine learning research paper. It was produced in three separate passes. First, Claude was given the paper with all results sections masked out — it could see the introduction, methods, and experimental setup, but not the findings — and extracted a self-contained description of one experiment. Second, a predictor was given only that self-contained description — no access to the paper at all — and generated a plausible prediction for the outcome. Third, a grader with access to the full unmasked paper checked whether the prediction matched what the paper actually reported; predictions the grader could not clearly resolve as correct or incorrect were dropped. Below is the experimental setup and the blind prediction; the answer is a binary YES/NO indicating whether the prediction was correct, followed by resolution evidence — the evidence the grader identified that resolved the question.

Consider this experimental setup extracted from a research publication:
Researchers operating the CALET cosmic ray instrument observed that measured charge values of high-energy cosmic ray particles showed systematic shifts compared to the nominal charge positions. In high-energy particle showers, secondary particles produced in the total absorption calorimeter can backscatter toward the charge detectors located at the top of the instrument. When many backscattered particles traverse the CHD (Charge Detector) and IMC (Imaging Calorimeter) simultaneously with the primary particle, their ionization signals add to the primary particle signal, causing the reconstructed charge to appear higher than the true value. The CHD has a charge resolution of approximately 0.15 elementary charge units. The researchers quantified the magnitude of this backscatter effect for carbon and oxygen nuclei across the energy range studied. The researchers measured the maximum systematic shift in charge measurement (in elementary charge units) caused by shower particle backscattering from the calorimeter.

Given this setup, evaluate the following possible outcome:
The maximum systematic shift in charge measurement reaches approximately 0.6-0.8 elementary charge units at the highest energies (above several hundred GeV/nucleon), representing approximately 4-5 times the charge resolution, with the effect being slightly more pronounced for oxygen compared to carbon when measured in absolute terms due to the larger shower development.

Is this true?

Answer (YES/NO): NO